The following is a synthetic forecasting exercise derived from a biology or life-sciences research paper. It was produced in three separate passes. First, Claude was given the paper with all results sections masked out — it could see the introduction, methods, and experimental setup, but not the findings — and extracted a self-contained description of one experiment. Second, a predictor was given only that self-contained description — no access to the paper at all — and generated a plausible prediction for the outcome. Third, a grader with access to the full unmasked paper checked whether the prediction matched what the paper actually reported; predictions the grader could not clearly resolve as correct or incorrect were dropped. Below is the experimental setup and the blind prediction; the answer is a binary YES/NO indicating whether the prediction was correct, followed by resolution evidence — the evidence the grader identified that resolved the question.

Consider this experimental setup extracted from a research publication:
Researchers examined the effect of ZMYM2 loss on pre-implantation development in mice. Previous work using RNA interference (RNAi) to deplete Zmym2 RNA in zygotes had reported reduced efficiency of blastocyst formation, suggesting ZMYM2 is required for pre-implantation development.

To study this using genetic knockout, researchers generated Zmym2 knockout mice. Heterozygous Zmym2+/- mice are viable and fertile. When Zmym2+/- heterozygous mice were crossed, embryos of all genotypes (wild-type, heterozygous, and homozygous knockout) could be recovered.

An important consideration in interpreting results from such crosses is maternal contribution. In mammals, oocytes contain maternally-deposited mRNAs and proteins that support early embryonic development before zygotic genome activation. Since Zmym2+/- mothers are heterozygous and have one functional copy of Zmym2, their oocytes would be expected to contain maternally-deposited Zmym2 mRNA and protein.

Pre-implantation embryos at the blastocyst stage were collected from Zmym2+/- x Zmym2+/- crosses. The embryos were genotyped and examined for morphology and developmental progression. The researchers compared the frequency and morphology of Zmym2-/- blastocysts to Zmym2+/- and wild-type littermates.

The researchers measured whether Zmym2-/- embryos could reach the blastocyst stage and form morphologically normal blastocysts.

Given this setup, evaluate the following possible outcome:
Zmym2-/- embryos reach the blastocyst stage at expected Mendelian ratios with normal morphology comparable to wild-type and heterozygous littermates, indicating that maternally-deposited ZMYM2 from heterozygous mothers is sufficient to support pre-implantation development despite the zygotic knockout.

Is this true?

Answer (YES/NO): YES